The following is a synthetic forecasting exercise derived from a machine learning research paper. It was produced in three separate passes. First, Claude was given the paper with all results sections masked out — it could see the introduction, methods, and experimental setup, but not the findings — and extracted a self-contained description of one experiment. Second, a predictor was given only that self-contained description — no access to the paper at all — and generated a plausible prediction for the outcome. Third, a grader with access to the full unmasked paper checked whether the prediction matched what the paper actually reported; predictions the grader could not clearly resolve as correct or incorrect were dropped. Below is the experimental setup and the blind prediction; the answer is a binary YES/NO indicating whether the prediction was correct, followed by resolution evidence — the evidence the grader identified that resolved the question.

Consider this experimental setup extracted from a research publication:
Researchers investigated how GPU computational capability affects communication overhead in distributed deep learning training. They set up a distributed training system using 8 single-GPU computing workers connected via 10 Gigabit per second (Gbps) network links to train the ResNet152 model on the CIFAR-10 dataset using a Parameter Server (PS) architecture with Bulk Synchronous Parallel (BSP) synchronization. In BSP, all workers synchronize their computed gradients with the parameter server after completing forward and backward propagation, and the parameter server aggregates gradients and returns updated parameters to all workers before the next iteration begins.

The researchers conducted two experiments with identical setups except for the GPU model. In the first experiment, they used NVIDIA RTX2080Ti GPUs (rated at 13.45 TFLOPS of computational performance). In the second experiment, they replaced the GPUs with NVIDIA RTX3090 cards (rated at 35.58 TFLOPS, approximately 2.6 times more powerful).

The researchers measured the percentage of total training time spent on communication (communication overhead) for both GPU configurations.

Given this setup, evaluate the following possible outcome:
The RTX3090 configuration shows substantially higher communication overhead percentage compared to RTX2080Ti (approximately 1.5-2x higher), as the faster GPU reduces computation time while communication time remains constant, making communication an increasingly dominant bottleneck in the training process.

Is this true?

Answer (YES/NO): NO